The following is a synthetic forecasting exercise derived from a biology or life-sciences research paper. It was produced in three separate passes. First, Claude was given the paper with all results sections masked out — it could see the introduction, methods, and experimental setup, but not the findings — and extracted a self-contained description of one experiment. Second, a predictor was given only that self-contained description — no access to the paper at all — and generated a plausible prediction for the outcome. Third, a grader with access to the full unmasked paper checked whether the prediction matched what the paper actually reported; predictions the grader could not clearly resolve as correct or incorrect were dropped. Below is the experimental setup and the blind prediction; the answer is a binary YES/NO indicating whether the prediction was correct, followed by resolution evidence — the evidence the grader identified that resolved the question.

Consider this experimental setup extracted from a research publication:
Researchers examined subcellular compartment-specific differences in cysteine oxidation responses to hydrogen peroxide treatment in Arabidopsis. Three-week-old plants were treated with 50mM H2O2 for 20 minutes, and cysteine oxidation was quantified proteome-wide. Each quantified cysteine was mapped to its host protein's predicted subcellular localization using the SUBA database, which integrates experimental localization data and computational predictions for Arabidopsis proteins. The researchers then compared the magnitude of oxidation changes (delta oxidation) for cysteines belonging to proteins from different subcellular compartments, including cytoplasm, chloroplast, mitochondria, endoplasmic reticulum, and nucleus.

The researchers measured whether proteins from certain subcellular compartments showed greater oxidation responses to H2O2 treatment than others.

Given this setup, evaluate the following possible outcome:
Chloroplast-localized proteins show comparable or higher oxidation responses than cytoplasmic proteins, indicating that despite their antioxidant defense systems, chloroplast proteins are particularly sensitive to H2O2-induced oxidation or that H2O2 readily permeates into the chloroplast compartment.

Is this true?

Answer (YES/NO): YES